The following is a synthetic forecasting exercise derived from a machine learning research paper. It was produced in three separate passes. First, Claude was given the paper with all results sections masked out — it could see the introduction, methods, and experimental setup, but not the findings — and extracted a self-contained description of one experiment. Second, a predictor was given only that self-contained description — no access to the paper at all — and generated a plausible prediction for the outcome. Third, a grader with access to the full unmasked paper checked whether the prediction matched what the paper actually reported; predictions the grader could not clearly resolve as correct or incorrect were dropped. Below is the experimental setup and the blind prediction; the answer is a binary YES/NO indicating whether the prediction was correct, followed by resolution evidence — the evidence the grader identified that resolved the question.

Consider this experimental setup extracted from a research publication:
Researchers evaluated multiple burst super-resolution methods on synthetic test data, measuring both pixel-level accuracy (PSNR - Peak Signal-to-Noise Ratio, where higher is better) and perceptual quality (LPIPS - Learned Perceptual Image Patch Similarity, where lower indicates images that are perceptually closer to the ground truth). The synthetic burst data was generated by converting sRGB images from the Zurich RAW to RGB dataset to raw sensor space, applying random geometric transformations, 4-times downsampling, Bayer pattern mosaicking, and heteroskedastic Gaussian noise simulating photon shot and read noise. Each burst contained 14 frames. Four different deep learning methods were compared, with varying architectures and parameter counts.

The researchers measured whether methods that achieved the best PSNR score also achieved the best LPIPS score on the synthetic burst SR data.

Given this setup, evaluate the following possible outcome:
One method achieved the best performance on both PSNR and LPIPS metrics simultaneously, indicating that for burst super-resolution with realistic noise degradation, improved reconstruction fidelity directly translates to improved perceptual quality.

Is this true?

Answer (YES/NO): NO